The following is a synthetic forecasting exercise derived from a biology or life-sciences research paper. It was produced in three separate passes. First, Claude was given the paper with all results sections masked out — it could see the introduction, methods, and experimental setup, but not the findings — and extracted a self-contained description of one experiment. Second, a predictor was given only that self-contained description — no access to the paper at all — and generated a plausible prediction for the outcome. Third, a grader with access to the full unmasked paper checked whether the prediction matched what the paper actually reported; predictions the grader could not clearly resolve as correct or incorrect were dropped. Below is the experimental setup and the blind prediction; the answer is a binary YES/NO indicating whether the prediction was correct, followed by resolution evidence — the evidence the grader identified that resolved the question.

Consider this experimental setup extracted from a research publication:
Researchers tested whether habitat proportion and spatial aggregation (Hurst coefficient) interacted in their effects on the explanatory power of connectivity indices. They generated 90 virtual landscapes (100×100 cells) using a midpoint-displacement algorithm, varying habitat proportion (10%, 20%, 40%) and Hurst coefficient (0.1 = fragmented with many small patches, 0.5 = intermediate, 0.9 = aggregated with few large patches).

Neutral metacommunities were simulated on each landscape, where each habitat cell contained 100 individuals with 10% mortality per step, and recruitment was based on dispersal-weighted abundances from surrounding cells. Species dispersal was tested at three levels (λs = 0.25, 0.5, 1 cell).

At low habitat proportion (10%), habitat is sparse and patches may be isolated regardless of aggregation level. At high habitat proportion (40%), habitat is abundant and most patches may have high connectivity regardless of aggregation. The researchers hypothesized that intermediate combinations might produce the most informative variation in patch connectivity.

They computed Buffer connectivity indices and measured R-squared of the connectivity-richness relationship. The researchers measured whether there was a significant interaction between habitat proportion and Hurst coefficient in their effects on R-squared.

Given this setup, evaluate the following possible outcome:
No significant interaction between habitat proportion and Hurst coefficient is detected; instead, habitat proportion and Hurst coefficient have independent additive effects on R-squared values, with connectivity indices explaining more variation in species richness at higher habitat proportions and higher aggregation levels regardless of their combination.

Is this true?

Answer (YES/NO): NO